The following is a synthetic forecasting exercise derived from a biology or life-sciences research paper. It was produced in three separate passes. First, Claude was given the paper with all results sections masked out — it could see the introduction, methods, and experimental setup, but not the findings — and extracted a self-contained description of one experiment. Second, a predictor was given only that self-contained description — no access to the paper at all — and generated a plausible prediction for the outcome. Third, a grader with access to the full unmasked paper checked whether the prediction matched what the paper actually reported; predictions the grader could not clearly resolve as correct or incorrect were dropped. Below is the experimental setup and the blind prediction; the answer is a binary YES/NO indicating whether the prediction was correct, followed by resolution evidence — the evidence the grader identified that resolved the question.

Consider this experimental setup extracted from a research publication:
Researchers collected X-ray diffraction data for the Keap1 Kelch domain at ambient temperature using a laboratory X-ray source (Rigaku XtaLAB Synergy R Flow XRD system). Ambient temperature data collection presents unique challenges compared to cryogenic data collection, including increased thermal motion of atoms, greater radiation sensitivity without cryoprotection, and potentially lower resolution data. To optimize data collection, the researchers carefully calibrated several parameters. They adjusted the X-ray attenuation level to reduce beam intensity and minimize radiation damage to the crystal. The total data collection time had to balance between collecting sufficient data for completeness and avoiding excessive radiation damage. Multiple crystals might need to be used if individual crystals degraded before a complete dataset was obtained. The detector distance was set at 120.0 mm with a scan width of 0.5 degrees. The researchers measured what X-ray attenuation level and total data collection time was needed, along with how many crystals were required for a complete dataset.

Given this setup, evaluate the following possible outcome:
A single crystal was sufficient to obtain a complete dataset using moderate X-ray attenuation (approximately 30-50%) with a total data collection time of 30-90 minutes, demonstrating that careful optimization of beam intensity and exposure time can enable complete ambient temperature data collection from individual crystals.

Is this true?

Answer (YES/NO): NO